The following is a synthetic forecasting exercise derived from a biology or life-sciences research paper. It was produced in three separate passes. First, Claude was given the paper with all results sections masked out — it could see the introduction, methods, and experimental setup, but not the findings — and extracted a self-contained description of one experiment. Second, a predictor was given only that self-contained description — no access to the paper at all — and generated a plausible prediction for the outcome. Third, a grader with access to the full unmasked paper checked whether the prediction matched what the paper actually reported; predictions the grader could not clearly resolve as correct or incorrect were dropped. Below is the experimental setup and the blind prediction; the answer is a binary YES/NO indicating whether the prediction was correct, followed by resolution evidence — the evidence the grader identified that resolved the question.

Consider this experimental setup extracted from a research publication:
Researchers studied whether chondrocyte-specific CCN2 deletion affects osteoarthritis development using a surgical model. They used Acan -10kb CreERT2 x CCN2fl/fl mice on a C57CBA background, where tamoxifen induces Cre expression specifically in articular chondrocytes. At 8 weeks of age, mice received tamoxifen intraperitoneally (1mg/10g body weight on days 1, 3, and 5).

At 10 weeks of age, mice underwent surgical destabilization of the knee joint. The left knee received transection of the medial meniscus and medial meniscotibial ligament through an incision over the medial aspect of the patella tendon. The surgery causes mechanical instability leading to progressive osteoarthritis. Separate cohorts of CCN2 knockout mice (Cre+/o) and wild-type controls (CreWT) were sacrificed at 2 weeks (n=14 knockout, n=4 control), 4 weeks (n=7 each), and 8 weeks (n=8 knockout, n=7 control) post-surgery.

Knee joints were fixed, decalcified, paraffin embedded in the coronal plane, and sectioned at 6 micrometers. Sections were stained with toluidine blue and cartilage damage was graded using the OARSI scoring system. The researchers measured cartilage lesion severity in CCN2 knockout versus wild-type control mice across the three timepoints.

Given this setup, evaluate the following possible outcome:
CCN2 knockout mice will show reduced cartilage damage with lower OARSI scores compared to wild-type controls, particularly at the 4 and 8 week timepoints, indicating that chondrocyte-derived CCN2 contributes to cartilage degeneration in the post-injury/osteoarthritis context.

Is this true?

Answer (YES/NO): NO